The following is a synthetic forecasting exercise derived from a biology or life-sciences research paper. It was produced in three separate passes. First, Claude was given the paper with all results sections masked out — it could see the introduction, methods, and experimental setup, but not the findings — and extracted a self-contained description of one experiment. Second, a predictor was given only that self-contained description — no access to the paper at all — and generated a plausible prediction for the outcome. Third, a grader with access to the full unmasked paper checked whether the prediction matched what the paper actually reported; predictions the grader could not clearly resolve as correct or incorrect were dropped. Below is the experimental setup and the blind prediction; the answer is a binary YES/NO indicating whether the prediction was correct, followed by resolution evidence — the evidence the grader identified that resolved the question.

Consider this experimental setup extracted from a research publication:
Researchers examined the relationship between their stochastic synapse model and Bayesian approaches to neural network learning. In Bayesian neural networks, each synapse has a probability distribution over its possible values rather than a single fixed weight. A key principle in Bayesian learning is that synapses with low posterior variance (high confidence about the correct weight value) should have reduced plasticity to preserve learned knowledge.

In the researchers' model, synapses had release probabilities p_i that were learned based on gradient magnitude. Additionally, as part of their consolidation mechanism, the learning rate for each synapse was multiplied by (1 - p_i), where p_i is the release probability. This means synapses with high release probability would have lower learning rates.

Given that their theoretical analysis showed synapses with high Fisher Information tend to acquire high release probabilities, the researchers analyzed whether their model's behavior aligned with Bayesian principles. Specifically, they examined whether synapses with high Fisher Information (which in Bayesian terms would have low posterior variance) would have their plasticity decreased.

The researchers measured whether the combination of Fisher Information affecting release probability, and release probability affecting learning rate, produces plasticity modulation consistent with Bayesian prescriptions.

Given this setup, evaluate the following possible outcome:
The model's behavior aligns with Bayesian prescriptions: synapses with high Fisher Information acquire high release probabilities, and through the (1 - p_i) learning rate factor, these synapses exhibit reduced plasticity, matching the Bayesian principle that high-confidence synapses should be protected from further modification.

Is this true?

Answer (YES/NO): YES